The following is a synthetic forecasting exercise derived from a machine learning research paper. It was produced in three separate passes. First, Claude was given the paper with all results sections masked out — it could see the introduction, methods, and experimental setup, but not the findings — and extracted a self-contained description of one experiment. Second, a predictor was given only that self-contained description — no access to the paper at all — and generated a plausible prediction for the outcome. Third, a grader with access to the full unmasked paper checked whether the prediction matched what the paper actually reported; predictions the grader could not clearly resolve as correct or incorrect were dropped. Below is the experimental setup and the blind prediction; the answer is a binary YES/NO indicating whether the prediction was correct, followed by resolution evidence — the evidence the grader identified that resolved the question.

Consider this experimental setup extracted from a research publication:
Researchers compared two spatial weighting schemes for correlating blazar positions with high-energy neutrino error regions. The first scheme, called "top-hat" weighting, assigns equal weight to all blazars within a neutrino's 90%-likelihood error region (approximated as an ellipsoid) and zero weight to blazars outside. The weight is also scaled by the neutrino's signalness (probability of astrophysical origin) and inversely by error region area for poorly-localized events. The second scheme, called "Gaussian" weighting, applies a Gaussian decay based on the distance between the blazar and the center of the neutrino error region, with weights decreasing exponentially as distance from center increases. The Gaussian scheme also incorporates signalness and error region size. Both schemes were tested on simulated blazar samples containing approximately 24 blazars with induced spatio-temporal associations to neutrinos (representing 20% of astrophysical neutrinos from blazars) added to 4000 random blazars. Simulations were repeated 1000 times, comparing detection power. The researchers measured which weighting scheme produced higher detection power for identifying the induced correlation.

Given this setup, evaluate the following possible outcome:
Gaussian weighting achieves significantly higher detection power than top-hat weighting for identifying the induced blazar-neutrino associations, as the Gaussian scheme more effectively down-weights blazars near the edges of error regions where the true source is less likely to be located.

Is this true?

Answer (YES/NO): NO